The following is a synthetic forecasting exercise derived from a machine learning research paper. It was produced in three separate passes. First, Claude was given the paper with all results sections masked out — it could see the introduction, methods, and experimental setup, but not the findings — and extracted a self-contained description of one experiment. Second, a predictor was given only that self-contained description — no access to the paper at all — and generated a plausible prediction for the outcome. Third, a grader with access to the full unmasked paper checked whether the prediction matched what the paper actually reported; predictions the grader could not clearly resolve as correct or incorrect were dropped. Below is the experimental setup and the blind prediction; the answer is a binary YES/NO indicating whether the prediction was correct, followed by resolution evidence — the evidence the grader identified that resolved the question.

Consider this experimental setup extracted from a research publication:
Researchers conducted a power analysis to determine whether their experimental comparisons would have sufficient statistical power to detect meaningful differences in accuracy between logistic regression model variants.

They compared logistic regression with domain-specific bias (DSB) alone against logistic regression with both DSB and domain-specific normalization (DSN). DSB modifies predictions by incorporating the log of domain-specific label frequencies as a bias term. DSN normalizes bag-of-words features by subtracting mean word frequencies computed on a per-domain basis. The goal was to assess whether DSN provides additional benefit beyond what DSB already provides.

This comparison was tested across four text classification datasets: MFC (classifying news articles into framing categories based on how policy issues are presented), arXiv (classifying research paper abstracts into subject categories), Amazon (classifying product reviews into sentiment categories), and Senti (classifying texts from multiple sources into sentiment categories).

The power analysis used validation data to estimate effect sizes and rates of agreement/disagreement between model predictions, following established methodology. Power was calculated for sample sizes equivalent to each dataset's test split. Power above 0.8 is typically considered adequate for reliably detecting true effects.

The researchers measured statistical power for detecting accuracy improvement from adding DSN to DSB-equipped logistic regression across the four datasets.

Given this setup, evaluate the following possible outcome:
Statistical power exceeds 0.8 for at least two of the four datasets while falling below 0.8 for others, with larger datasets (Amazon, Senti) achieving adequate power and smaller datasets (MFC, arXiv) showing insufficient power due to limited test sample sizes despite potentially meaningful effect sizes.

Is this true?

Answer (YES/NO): NO